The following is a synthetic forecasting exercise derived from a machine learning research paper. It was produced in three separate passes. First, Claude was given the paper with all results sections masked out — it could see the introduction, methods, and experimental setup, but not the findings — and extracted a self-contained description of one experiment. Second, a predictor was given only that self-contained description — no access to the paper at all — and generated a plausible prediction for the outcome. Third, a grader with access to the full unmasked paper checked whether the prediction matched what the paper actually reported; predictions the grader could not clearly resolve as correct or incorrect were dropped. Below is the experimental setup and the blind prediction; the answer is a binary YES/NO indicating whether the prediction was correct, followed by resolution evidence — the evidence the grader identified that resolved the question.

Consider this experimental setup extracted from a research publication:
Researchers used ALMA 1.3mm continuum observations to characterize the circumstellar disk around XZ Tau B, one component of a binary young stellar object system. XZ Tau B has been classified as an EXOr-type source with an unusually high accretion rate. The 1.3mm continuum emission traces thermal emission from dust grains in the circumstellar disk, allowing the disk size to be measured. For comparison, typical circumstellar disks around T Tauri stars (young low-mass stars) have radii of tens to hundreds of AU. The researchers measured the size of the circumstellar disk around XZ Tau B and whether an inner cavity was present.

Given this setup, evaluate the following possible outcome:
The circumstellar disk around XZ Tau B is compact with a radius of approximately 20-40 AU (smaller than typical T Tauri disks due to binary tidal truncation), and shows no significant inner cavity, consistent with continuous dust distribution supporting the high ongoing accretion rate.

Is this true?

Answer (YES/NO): NO